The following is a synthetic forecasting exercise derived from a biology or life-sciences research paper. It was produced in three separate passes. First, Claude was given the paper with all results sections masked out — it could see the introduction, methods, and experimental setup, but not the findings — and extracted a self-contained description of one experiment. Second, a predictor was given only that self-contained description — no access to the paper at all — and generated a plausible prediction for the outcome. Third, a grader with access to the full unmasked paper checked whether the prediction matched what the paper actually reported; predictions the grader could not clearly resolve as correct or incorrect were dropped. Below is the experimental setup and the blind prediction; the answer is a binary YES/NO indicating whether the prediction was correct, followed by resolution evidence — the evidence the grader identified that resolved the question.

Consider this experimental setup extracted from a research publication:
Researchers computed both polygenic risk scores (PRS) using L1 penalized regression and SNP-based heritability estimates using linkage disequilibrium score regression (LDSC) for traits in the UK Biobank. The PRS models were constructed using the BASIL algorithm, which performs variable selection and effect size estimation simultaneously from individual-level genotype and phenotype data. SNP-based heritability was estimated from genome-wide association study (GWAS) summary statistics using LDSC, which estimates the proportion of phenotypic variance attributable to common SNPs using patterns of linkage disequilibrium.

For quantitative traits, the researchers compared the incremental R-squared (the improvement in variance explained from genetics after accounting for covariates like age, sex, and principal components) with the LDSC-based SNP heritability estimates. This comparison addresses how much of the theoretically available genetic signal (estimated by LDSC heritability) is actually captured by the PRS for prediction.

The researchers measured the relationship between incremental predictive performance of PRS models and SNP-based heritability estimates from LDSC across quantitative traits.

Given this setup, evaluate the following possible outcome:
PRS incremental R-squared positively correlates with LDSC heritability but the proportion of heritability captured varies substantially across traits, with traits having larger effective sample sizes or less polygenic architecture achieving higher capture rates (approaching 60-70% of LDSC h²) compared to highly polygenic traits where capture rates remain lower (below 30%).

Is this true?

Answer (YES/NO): NO